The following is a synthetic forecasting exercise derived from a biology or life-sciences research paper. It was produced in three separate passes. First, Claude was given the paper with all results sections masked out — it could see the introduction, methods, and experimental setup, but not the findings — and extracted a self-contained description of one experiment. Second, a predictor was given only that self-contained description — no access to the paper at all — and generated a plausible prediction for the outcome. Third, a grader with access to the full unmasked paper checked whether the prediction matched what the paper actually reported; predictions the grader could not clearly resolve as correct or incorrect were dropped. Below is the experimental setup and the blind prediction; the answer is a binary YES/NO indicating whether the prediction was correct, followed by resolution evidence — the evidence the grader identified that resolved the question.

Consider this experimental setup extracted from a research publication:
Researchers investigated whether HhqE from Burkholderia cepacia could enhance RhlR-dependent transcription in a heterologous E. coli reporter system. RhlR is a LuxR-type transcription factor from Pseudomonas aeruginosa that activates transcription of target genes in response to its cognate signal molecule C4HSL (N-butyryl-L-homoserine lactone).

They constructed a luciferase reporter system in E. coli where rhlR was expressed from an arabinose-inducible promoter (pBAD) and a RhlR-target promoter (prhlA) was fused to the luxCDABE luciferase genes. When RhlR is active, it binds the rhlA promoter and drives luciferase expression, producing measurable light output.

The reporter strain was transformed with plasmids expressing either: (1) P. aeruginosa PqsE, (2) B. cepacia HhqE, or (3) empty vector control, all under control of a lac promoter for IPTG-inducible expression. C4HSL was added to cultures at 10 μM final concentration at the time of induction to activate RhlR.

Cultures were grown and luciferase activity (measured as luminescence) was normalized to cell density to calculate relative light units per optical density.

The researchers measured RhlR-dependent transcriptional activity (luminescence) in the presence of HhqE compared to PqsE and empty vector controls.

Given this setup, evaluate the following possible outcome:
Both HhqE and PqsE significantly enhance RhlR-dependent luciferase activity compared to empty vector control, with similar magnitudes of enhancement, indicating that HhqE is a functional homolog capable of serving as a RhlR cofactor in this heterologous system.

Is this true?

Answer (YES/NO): NO